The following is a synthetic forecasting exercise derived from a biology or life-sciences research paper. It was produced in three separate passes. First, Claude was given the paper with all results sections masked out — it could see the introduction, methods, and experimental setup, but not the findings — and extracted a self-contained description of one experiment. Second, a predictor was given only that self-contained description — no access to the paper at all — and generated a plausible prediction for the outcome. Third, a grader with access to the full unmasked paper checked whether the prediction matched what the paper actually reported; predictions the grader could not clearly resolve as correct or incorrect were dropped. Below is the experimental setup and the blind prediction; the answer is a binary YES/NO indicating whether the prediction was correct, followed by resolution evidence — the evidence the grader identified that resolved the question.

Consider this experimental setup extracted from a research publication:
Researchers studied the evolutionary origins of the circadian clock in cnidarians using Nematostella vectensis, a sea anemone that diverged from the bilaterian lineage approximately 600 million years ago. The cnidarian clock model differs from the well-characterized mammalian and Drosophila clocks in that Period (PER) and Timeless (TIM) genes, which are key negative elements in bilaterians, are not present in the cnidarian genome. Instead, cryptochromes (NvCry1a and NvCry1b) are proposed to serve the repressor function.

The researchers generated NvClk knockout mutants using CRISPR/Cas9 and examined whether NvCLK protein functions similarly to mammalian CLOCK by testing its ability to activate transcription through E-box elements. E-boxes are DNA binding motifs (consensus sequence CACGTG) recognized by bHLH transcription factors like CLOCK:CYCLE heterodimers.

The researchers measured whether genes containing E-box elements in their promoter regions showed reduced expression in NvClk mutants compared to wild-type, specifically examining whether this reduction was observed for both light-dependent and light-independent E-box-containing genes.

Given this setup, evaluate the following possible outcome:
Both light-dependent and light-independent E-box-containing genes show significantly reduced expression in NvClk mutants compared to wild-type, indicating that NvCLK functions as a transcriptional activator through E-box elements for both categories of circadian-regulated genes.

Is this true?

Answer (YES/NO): NO